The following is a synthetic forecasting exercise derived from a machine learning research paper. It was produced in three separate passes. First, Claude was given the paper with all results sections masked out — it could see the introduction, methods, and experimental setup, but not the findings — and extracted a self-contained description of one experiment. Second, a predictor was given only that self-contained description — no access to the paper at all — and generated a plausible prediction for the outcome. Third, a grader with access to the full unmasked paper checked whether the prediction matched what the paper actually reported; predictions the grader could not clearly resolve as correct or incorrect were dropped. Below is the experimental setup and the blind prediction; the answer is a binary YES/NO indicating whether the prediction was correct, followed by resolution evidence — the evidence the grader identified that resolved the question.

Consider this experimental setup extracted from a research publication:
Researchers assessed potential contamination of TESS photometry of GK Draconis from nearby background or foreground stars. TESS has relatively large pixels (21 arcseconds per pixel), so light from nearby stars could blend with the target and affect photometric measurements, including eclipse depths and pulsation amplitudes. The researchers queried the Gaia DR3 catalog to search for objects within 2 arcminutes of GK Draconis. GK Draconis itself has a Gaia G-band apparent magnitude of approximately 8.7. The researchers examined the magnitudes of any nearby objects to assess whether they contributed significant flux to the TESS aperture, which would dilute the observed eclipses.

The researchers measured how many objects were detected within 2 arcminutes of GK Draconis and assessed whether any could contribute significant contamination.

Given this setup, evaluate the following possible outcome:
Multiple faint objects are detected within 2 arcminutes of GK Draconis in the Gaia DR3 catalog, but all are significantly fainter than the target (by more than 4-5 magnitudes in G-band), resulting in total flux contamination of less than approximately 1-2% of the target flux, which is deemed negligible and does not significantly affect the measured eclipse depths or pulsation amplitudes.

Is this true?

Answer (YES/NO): YES